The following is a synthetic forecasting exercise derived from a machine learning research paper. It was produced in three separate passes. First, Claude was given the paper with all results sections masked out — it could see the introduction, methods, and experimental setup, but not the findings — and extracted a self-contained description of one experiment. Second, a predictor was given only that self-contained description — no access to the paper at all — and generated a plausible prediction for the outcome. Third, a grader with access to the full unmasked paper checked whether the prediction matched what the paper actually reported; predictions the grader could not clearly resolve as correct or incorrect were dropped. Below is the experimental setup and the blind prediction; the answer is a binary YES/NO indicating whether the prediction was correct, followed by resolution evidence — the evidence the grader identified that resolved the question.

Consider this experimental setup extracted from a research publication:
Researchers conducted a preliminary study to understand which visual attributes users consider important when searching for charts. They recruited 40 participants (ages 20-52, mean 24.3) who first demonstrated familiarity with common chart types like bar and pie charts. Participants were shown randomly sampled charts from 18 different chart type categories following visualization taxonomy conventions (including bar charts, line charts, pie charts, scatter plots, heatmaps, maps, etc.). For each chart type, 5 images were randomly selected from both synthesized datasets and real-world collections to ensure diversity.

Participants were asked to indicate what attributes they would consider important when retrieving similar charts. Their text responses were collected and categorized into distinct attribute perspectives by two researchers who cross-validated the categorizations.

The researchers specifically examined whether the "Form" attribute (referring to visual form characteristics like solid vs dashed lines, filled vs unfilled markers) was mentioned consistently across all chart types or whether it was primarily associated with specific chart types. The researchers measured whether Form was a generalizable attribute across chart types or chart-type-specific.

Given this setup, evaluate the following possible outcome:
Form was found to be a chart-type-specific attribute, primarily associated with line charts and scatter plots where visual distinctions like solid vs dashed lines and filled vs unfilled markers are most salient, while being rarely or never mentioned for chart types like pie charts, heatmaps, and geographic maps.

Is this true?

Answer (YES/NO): NO